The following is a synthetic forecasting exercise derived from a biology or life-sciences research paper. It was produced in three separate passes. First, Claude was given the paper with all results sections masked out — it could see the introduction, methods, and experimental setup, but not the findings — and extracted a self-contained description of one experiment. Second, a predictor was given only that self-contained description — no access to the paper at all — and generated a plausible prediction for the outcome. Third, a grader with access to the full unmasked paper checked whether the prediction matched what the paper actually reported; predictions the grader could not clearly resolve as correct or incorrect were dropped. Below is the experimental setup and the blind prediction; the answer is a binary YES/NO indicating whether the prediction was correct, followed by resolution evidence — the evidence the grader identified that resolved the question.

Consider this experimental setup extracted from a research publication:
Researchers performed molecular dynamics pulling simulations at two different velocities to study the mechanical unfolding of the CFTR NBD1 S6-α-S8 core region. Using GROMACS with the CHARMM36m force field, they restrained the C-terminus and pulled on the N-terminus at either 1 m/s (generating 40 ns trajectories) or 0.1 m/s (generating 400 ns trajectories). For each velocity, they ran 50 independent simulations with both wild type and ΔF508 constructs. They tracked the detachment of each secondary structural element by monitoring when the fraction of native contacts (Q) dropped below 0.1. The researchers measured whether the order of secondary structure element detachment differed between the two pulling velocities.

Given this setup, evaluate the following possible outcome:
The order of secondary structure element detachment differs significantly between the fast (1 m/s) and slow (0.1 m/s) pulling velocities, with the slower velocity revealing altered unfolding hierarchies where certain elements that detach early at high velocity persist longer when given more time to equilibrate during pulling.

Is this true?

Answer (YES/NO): NO